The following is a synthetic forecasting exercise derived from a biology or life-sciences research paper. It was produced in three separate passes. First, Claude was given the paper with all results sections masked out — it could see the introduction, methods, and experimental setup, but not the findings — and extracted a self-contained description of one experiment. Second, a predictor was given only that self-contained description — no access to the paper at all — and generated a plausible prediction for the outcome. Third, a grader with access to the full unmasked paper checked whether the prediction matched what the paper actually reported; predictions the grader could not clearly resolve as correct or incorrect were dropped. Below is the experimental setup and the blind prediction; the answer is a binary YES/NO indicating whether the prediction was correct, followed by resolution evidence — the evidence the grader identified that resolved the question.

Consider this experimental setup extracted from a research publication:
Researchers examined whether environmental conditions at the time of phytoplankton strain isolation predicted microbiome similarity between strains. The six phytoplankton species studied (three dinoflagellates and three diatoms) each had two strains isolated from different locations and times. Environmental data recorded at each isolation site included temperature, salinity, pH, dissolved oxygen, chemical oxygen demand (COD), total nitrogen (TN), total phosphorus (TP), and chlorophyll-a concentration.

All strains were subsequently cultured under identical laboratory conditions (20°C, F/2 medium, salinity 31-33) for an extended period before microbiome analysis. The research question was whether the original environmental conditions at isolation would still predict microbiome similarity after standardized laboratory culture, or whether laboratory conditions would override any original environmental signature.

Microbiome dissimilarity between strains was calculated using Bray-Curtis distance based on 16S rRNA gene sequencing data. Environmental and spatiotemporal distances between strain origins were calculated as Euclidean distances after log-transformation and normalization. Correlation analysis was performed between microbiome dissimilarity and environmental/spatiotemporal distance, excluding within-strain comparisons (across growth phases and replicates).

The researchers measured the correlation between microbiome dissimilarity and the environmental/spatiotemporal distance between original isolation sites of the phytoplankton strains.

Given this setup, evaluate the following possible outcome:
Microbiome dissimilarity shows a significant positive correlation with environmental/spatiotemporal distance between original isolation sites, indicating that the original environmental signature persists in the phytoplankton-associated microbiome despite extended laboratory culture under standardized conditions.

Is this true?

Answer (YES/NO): NO